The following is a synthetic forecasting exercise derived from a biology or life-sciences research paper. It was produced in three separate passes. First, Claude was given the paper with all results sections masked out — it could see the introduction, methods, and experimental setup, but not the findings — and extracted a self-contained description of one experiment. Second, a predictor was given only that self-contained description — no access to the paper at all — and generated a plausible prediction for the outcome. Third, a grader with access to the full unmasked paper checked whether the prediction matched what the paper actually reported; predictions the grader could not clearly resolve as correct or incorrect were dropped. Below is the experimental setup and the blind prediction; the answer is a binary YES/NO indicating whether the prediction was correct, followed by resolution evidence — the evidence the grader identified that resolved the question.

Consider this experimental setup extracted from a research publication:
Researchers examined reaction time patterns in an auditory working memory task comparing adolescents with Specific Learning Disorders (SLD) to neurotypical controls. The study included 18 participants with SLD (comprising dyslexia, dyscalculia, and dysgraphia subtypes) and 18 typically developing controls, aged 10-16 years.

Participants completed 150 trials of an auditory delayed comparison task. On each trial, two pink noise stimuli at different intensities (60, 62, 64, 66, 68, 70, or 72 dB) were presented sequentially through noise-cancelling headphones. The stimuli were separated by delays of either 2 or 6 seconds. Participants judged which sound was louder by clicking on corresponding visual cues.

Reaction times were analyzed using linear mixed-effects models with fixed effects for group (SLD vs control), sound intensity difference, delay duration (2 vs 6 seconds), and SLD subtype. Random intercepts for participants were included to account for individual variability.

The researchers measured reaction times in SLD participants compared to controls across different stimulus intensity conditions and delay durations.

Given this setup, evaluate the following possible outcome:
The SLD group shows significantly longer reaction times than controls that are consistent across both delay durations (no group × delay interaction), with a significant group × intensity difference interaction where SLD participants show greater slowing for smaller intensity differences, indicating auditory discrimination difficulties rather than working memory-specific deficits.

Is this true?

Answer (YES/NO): NO